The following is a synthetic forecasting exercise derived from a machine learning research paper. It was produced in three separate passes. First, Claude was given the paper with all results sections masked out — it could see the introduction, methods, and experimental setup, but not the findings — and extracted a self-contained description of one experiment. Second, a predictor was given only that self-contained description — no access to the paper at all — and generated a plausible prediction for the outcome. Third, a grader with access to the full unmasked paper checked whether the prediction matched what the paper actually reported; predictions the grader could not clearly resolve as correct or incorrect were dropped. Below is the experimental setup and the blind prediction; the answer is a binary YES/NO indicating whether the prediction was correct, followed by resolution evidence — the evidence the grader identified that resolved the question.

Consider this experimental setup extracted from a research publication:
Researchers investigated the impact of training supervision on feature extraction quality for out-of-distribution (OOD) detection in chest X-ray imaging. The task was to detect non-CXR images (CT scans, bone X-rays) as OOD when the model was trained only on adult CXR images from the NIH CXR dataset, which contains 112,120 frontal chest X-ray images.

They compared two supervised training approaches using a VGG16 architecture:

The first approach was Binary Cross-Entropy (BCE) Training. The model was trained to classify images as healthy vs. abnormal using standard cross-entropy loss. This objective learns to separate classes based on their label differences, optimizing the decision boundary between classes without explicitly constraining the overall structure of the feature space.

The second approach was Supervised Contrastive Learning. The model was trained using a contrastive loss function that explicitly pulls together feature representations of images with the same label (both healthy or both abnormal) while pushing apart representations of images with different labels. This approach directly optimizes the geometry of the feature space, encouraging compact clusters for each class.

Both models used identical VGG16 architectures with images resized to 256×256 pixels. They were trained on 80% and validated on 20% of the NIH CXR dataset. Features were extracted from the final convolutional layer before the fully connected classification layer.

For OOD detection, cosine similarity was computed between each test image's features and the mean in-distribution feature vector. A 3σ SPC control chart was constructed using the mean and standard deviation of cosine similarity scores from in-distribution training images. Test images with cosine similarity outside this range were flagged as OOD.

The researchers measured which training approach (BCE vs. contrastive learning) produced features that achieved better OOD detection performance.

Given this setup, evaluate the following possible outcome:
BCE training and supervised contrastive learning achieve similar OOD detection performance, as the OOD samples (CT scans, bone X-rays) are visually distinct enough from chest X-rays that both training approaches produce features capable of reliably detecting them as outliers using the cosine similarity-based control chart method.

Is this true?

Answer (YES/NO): NO